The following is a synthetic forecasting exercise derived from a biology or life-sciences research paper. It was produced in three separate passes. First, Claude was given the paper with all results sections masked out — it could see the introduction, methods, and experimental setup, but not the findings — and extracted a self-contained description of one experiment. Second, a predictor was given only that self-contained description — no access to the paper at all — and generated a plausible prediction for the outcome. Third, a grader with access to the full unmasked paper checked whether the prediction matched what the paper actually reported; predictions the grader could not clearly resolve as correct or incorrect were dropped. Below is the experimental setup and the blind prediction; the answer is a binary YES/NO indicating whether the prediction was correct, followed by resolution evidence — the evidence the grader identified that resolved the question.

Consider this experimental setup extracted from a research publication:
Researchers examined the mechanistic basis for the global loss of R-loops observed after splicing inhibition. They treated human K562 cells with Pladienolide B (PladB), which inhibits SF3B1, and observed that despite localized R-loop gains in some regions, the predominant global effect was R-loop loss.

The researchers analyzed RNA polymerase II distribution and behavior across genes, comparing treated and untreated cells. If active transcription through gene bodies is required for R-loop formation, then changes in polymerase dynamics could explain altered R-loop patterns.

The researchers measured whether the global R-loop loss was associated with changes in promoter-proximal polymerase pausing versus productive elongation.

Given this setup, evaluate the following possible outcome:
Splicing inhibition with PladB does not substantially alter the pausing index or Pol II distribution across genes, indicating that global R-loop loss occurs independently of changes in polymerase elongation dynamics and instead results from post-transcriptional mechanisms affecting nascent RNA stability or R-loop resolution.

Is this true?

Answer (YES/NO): NO